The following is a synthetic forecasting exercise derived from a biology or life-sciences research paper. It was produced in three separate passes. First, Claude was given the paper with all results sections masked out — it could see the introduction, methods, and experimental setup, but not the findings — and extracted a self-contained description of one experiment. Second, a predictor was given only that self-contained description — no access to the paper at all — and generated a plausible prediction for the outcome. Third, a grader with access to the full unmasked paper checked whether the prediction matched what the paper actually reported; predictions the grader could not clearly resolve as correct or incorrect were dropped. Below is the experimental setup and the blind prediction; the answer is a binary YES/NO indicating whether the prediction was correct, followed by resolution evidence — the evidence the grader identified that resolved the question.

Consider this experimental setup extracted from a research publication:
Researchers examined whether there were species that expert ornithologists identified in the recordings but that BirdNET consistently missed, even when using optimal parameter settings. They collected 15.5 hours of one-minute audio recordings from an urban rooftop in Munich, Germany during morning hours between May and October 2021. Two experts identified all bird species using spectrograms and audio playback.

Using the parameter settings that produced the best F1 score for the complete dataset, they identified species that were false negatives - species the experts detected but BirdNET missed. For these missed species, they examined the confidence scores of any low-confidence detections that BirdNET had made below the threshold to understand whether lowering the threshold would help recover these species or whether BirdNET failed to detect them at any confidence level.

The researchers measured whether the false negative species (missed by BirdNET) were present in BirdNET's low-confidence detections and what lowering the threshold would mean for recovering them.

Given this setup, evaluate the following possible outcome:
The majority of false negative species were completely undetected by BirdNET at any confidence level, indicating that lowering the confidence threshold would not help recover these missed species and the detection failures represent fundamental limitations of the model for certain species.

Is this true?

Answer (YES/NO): NO